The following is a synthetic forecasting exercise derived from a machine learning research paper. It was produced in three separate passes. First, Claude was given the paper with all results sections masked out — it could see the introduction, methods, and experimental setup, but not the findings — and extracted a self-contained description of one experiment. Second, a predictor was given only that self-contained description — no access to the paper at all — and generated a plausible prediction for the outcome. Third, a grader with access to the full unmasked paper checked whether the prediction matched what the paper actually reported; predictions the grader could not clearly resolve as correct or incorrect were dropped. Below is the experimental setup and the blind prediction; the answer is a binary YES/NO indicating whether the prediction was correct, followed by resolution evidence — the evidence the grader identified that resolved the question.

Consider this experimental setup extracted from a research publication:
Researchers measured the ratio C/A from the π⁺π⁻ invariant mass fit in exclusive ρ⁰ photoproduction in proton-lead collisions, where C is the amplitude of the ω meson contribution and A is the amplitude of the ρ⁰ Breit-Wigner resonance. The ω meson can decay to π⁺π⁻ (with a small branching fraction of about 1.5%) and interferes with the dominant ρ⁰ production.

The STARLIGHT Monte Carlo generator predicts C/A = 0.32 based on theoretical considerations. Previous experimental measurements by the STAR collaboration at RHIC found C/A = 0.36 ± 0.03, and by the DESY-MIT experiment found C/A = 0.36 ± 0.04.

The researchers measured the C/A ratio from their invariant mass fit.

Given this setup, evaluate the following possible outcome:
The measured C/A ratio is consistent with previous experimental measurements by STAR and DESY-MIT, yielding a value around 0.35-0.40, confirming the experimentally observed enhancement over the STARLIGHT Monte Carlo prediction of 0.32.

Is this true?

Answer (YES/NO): NO